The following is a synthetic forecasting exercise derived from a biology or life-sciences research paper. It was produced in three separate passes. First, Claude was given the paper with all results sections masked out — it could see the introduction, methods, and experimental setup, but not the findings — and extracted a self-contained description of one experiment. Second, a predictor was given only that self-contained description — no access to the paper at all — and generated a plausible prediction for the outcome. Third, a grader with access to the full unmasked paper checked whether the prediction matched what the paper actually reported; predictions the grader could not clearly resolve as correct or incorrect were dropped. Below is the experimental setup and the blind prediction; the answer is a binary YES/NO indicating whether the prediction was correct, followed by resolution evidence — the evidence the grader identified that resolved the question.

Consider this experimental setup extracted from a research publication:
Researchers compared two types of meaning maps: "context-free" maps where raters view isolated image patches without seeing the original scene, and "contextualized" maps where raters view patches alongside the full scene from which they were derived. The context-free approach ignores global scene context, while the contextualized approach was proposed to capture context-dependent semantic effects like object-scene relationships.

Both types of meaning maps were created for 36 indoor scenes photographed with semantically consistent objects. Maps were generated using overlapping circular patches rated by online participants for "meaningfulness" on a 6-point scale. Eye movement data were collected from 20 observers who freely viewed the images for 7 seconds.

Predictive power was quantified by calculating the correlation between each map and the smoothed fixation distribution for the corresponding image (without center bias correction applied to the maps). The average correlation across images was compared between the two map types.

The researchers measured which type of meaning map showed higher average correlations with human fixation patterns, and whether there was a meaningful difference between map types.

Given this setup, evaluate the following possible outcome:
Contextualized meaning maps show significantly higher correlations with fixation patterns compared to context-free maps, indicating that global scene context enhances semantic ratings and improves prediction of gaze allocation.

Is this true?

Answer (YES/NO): NO